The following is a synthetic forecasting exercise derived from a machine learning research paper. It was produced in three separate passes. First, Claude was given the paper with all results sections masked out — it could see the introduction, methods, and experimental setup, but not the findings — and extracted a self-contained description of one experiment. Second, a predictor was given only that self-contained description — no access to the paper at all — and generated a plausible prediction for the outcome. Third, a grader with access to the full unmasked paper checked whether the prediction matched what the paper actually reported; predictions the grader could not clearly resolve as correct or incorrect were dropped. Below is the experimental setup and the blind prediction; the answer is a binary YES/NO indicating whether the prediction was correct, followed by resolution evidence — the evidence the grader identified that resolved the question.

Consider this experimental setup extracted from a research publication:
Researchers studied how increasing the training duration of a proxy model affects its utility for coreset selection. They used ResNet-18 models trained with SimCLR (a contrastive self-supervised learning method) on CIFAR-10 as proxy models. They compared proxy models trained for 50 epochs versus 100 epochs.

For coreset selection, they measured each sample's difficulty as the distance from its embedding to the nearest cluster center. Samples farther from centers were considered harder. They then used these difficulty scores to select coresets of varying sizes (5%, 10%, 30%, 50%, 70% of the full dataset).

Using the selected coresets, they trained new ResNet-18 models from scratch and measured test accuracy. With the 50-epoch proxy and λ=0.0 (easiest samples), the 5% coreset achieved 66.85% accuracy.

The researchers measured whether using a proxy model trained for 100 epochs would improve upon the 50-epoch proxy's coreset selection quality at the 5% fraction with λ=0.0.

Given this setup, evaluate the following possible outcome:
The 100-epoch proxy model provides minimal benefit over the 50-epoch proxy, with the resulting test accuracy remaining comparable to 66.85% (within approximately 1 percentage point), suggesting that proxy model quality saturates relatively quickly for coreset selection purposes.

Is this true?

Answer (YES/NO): YES